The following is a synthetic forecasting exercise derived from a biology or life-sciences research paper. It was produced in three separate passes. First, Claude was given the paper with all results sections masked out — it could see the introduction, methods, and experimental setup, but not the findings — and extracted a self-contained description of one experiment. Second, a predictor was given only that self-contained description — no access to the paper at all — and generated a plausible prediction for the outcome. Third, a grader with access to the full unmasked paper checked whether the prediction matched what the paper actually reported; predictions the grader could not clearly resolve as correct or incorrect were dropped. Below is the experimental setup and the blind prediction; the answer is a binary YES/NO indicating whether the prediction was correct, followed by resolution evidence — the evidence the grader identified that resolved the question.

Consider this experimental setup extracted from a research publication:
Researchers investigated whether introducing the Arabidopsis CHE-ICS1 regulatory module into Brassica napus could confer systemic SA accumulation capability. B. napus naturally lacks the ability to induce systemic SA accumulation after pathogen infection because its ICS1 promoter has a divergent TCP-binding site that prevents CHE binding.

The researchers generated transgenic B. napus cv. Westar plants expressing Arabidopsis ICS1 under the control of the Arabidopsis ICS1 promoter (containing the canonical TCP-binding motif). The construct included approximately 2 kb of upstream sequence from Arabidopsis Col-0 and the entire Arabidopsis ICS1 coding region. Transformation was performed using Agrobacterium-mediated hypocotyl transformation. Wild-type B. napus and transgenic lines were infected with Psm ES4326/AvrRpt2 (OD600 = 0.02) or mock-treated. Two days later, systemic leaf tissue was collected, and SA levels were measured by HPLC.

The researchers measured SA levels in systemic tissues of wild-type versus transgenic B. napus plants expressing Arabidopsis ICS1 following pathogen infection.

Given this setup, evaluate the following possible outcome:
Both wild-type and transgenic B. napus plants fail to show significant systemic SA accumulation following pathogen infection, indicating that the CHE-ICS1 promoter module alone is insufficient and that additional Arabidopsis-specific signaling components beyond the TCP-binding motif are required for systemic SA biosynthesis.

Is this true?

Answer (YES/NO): NO